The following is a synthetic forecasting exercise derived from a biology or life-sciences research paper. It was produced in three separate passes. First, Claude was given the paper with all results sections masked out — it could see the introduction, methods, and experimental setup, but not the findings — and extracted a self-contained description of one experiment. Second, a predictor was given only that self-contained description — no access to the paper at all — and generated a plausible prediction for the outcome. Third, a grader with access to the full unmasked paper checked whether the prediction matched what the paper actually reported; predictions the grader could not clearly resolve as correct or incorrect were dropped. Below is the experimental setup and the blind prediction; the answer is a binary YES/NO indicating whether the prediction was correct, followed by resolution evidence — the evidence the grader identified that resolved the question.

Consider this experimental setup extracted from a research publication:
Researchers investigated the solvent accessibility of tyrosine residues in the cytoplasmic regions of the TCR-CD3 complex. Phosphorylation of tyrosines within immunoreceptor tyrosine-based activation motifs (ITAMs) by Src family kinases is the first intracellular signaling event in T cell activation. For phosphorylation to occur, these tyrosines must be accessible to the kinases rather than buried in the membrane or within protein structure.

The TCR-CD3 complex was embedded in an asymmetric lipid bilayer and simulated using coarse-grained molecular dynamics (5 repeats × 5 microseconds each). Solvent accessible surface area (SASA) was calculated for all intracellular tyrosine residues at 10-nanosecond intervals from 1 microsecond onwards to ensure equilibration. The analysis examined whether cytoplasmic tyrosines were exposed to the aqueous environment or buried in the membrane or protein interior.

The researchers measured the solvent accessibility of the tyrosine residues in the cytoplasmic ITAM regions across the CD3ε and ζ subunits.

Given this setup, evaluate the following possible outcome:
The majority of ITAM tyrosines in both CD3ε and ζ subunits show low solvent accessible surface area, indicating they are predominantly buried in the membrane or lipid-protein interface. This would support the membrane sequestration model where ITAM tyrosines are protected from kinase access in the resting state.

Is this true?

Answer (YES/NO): NO